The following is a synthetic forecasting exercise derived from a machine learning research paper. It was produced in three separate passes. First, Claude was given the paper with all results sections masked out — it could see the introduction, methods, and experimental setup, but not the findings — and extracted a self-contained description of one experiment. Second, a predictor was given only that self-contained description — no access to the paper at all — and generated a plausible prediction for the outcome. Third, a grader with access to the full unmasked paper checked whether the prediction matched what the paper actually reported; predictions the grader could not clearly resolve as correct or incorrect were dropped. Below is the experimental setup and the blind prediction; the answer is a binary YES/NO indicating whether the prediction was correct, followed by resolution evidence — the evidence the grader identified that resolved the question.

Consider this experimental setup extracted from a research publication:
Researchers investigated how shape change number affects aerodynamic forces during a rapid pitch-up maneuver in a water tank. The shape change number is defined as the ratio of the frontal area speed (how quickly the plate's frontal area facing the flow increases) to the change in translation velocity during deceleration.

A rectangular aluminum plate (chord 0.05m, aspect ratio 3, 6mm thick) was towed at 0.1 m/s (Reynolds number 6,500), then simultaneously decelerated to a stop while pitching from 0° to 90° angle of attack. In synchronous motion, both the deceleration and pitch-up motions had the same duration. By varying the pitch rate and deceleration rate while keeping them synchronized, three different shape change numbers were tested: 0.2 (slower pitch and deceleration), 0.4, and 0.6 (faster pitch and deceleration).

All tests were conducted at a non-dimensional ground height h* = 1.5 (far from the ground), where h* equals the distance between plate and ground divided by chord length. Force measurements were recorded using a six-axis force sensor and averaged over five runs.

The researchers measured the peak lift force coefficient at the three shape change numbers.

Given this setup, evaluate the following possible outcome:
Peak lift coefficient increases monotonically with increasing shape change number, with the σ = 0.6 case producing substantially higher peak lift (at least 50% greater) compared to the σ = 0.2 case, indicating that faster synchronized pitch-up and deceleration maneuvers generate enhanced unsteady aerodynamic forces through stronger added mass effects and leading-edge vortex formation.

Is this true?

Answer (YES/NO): YES